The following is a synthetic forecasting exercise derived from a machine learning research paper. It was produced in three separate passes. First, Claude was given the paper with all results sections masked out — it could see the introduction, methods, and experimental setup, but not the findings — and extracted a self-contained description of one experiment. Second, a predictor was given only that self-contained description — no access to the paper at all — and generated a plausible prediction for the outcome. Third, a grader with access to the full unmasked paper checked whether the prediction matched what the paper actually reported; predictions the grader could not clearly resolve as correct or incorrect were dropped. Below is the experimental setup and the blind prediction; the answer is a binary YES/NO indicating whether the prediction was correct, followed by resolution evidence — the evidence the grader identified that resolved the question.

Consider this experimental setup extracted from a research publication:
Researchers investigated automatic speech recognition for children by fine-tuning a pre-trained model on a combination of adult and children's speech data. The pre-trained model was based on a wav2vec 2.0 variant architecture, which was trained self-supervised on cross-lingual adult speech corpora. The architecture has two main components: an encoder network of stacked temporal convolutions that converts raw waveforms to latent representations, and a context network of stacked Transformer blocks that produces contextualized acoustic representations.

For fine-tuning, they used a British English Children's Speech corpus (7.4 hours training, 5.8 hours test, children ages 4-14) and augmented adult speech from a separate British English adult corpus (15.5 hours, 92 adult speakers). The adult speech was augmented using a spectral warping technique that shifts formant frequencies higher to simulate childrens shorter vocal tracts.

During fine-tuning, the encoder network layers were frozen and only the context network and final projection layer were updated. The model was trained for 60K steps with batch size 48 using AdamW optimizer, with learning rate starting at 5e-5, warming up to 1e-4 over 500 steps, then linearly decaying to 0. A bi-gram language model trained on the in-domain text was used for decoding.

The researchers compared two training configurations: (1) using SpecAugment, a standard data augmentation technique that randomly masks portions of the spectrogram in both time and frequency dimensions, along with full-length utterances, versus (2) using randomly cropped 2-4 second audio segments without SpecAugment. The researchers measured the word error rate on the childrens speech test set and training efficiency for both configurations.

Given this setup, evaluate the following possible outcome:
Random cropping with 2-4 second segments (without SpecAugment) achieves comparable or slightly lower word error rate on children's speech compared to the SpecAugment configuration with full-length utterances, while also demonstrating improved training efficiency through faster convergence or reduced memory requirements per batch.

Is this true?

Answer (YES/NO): YES